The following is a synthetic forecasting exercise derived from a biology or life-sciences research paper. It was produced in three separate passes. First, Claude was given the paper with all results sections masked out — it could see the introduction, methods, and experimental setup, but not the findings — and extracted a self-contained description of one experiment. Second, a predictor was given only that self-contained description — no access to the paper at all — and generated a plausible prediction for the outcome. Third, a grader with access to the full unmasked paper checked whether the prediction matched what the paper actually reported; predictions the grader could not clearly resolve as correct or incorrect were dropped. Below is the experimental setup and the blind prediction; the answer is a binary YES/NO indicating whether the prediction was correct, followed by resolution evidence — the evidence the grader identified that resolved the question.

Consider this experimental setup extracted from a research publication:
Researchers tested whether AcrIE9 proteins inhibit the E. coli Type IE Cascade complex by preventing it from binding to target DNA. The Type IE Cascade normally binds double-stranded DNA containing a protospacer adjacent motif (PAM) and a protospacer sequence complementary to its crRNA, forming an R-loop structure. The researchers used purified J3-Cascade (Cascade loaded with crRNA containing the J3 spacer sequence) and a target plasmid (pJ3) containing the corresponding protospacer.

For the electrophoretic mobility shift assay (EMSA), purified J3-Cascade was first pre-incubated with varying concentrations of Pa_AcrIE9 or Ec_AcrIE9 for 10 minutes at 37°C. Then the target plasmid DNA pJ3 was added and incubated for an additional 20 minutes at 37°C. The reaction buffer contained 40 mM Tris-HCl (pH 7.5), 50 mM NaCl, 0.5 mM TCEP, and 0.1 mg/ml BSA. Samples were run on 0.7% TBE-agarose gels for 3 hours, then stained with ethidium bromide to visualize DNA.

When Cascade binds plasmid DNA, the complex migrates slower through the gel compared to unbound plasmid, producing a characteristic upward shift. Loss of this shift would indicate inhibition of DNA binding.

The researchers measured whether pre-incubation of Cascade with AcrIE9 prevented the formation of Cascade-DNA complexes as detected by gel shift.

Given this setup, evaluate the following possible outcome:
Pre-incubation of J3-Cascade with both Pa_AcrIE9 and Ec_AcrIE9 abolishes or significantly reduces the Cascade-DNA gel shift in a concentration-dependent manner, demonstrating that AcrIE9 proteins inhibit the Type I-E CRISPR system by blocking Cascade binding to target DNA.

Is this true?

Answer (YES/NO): YES